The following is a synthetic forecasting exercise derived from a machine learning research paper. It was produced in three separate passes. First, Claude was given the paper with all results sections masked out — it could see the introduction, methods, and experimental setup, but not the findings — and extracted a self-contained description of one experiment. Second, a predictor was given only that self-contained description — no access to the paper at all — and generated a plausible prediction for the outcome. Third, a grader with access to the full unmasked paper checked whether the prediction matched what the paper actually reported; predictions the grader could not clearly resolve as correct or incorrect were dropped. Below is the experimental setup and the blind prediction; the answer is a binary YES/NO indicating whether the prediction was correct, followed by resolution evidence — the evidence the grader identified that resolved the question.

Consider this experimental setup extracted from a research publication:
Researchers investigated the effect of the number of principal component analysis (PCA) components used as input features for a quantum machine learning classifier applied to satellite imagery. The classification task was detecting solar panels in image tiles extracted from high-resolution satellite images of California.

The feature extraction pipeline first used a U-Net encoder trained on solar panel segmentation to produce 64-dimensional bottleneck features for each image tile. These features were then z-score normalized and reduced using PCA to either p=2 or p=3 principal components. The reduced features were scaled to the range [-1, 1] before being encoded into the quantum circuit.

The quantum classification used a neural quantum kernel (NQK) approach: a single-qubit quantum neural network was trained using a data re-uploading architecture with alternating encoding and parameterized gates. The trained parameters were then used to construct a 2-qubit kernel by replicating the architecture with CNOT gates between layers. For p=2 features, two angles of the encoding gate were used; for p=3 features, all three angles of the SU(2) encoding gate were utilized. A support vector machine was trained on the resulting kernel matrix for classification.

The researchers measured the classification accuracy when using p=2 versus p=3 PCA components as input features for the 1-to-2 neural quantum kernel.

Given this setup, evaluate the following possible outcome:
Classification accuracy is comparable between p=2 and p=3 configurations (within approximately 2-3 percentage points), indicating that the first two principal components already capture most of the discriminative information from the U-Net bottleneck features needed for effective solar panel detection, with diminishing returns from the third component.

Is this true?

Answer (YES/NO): NO